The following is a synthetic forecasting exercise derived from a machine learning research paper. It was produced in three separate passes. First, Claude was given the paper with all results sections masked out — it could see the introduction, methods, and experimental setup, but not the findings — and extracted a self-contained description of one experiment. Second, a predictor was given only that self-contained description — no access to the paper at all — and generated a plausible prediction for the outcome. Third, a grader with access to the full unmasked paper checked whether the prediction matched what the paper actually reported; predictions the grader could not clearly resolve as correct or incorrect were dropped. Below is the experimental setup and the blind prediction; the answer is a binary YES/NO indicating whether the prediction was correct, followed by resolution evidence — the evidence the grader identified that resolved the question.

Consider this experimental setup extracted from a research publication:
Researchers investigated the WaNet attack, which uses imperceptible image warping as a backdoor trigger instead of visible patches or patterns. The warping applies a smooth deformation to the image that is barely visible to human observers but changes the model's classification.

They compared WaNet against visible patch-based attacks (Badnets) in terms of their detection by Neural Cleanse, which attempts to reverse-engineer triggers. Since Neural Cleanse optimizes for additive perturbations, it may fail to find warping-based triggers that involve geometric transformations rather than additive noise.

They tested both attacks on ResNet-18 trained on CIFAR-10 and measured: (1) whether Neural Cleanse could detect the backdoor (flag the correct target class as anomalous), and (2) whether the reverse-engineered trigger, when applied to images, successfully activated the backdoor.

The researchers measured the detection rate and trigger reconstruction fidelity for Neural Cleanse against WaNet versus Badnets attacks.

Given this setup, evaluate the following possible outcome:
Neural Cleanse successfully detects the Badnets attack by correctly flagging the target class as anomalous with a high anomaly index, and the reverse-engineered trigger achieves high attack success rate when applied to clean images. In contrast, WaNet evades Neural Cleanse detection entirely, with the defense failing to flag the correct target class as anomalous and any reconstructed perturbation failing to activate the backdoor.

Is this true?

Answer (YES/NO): NO